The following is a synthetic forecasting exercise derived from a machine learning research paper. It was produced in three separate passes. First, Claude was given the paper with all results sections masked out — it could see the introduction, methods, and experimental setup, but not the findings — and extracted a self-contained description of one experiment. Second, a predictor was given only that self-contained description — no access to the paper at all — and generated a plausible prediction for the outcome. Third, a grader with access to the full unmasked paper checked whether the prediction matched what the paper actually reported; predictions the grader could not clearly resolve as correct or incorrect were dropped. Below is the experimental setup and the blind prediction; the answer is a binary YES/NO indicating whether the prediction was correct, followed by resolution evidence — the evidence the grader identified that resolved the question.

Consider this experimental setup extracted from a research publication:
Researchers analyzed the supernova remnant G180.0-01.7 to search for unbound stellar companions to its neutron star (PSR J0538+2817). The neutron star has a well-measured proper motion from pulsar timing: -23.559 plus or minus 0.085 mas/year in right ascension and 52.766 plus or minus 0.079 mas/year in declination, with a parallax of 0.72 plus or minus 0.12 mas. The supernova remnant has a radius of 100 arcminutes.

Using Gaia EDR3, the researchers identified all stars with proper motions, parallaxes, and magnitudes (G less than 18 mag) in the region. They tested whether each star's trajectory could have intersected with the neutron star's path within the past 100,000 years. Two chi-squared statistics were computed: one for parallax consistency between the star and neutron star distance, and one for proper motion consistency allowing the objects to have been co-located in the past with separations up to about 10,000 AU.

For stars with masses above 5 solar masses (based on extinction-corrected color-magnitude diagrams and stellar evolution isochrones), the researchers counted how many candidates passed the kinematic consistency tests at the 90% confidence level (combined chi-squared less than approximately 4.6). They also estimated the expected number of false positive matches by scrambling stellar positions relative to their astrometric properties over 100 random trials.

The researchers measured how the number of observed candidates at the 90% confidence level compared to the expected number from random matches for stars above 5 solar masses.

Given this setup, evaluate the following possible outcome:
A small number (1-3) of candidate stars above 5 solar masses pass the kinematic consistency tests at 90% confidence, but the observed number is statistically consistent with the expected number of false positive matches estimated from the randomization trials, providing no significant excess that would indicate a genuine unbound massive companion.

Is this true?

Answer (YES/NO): NO